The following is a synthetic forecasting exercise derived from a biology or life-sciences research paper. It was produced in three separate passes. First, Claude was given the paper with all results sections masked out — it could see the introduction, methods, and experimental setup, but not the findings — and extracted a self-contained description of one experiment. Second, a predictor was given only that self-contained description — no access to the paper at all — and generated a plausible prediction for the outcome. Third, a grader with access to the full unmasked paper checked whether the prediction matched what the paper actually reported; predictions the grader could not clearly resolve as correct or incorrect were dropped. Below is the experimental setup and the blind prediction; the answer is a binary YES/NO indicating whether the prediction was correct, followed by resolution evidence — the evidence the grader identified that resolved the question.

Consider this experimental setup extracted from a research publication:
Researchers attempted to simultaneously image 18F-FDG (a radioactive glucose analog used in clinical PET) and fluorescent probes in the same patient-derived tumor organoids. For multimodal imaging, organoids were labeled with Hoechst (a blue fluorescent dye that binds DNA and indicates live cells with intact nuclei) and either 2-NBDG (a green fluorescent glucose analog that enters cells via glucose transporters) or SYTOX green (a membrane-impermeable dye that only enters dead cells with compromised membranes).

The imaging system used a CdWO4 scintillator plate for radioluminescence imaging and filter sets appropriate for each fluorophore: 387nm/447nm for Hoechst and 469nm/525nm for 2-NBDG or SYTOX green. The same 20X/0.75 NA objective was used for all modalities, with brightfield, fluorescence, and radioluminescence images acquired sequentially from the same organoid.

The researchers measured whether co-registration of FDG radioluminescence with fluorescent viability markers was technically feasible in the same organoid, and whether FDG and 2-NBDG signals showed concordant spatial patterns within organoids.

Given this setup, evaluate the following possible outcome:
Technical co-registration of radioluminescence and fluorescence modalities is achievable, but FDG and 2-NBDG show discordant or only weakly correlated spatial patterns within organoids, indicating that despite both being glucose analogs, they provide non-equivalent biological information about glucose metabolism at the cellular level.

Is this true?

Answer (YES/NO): YES